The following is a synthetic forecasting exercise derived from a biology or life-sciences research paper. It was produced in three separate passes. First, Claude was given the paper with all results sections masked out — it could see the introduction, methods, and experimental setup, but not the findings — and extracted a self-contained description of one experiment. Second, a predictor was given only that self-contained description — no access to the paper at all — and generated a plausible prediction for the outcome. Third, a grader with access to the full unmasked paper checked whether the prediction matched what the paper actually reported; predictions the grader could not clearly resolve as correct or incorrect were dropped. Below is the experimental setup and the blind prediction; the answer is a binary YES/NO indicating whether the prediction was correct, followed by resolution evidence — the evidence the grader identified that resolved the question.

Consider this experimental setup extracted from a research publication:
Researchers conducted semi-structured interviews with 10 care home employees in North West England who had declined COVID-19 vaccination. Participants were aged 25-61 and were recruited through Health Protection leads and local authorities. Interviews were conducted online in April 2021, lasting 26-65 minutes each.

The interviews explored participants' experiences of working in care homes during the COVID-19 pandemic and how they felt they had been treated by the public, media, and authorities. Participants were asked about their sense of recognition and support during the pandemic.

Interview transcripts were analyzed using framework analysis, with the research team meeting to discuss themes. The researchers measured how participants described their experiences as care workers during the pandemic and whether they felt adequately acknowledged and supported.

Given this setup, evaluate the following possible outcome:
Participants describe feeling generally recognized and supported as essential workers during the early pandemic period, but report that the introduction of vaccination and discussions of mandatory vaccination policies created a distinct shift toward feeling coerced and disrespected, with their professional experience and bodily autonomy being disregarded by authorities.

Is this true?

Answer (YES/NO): NO